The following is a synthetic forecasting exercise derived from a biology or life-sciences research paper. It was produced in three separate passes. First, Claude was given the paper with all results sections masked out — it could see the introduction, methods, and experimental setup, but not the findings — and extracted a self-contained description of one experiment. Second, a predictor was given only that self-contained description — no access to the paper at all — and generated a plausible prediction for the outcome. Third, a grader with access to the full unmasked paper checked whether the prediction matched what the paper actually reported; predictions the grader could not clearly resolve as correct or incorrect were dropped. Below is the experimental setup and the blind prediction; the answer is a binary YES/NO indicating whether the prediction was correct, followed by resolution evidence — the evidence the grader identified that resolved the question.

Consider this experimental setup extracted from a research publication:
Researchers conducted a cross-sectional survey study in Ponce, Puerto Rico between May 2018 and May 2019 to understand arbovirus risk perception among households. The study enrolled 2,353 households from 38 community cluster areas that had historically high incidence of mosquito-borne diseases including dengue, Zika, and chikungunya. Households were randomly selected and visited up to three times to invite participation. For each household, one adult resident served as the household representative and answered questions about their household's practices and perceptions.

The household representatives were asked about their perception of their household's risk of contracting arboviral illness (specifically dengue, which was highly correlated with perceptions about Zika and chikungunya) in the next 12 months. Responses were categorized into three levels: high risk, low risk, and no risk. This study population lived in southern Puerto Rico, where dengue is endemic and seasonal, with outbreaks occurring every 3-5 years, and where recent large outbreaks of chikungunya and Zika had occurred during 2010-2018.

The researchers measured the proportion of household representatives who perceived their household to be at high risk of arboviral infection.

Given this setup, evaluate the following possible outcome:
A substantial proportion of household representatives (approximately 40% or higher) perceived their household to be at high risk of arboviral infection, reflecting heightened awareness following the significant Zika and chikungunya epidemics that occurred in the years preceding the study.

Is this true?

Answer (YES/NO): NO